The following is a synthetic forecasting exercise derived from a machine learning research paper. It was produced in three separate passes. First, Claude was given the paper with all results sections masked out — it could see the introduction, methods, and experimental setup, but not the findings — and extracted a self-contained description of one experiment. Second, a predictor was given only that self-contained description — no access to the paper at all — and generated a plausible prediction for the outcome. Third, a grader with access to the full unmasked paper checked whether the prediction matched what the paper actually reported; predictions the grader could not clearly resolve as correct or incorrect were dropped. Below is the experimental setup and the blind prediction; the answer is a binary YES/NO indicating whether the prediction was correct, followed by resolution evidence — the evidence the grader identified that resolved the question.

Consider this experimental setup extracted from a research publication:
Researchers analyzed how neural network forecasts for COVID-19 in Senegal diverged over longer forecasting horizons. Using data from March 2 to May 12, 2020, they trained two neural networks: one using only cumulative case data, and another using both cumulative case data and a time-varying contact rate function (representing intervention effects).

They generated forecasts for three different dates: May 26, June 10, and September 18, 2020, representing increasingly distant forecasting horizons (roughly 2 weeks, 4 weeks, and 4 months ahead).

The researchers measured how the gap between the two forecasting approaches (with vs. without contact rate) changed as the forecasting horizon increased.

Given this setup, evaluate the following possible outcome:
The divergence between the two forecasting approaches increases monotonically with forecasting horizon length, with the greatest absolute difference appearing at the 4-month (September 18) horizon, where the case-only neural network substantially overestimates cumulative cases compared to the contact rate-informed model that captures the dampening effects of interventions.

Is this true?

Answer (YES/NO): YES